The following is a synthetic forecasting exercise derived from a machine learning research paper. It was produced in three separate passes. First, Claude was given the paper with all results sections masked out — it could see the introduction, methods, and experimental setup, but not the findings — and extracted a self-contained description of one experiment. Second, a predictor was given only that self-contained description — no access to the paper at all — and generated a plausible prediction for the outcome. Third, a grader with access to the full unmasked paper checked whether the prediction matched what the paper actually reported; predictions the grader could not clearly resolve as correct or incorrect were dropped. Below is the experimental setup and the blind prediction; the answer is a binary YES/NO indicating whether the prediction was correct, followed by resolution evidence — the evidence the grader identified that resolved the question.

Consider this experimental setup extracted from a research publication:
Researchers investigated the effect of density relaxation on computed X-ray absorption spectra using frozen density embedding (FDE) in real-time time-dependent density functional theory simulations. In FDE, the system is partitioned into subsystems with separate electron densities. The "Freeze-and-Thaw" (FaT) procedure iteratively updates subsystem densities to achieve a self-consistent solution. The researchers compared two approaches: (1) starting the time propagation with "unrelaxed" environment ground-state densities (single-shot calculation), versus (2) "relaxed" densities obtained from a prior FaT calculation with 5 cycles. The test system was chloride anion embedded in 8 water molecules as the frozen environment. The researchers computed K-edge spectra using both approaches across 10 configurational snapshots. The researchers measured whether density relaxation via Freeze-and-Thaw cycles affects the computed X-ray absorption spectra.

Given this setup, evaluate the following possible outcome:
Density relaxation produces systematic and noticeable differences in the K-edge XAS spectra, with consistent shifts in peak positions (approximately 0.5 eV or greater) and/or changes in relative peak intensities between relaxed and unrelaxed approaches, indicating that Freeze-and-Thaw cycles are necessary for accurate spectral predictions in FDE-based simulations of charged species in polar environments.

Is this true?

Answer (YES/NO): YES